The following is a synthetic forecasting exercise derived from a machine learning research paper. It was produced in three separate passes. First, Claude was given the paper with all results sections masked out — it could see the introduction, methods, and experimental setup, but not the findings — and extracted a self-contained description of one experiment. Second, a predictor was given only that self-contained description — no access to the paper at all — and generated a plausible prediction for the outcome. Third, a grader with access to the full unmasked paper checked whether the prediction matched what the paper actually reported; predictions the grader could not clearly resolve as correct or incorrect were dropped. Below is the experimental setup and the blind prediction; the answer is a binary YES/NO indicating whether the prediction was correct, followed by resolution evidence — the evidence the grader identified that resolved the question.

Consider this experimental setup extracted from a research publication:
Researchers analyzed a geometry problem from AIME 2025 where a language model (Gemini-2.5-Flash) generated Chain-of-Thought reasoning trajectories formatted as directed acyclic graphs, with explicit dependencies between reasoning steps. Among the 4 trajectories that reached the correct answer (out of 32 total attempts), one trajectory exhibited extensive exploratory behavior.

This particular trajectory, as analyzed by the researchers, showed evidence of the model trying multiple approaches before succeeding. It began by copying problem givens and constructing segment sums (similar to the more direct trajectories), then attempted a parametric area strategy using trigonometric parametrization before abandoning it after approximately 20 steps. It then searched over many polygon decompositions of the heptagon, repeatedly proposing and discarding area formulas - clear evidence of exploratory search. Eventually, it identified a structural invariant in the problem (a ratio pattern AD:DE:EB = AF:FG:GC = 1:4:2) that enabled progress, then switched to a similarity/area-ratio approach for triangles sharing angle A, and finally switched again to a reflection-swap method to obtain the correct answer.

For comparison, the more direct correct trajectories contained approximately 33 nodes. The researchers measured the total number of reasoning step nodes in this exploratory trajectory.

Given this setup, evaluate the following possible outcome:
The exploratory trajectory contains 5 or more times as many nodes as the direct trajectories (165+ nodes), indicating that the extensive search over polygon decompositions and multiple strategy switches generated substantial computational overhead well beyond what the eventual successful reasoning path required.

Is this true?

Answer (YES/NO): NO